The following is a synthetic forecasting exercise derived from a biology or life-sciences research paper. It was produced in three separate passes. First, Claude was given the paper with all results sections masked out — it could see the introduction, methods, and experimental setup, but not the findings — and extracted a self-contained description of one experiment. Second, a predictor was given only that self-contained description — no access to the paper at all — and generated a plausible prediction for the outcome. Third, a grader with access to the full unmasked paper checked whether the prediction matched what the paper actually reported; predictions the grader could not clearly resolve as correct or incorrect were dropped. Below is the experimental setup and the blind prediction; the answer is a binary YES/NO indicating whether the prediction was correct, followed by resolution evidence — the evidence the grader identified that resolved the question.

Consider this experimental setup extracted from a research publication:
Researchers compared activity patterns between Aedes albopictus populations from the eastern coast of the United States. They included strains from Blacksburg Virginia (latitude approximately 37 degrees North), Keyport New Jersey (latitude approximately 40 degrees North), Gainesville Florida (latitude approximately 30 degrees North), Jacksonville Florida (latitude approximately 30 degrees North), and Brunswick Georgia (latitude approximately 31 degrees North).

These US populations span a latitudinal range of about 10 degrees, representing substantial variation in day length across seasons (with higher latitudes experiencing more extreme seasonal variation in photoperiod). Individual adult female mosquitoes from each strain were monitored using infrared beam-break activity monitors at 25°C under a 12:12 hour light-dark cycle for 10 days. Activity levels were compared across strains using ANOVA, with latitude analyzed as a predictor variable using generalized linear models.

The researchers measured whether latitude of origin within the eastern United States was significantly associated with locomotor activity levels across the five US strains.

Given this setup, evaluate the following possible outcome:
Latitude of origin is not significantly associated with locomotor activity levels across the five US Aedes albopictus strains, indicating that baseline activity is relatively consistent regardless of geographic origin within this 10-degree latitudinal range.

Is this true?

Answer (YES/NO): NO